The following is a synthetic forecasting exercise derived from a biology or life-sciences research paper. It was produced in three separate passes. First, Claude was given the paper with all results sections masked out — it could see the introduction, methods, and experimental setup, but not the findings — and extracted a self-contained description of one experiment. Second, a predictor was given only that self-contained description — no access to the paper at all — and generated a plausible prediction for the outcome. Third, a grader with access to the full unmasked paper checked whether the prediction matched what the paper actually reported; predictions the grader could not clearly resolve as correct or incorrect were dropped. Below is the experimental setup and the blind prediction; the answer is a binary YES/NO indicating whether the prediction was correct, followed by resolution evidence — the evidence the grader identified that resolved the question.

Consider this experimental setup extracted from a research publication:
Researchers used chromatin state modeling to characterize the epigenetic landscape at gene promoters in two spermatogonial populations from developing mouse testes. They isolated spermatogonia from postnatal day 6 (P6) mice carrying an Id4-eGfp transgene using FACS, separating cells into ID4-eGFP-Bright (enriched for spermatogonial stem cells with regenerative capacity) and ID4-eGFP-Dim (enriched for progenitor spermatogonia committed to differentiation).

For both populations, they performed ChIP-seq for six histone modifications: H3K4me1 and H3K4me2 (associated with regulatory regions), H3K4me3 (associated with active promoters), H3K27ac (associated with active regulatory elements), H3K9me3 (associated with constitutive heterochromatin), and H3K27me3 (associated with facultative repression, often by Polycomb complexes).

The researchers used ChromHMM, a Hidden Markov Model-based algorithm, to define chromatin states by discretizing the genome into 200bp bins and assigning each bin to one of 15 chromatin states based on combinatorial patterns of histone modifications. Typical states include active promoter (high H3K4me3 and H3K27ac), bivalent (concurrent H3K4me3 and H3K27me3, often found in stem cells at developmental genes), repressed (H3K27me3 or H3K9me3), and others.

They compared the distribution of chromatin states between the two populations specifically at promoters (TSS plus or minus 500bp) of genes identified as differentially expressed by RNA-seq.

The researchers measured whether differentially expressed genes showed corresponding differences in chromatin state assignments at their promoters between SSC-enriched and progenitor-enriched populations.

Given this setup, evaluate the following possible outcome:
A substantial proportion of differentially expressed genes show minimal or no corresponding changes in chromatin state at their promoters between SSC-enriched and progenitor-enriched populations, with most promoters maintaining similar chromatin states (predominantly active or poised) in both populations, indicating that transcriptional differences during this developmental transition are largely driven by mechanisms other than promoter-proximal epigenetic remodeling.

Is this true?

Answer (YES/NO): NO